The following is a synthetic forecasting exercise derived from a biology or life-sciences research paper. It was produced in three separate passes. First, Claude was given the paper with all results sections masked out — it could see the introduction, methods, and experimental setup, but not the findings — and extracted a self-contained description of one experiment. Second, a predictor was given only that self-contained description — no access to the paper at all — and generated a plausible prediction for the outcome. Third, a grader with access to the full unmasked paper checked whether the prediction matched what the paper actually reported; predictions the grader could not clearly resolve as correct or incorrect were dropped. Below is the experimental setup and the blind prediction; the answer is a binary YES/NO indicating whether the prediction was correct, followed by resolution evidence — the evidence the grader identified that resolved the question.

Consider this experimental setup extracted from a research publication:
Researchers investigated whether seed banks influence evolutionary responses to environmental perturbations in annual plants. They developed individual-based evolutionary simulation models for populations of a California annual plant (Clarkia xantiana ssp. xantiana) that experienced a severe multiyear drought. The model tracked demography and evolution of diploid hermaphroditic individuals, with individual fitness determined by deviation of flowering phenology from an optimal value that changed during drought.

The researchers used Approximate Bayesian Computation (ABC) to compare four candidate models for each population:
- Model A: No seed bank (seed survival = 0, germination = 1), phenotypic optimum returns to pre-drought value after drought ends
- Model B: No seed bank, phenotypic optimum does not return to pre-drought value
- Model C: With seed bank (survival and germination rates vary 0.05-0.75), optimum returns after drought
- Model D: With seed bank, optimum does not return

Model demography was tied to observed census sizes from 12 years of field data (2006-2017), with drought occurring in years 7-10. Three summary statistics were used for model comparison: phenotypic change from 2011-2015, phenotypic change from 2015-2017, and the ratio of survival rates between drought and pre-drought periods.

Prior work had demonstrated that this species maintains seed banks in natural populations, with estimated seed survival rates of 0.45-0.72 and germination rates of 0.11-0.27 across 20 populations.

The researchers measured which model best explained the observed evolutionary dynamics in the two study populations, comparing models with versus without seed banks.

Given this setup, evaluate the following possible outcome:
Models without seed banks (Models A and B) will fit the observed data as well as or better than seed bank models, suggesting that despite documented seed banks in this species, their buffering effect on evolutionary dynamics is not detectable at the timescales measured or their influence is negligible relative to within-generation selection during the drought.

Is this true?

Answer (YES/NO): NO